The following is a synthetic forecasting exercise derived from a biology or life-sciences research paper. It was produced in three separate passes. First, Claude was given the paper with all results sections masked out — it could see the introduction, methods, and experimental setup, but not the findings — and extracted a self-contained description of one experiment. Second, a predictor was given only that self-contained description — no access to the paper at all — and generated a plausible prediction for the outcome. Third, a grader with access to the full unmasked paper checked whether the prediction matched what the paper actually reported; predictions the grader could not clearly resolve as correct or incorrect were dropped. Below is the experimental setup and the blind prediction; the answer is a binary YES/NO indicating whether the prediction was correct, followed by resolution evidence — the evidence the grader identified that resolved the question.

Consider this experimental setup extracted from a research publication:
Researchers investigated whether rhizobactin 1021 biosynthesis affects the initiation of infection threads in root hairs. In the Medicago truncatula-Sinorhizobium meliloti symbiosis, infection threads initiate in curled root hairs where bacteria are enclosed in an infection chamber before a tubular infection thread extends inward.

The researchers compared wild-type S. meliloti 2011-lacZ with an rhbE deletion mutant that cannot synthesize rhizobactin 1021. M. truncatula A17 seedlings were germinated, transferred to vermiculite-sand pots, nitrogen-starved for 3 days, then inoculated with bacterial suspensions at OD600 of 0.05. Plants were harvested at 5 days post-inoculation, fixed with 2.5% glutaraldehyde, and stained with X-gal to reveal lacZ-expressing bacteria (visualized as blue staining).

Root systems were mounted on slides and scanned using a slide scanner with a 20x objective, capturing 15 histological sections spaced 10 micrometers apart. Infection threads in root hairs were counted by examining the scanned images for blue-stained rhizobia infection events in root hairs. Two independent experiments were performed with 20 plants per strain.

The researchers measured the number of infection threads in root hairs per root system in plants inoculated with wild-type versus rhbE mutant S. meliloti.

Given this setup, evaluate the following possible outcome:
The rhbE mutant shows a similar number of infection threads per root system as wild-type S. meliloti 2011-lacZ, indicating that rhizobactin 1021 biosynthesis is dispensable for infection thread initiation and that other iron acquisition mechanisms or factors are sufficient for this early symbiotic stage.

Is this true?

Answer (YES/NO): YES